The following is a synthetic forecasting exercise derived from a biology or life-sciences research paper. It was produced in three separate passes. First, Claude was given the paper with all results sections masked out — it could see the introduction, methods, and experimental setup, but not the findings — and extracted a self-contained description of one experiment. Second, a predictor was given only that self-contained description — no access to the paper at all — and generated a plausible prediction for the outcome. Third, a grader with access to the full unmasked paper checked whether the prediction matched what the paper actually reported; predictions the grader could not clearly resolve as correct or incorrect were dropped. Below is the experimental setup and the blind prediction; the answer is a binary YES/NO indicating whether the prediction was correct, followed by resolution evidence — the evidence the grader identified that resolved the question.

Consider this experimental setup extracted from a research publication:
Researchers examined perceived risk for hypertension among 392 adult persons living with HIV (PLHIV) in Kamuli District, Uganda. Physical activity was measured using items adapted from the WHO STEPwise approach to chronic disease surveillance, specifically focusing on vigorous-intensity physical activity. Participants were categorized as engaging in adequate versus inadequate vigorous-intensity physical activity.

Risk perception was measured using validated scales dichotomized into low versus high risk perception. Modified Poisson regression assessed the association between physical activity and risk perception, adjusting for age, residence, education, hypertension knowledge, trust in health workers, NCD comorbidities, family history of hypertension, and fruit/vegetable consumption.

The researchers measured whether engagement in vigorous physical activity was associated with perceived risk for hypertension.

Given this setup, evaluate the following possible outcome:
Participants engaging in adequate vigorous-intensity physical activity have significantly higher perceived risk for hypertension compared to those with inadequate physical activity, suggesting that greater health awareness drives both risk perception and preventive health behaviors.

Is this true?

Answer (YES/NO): YES